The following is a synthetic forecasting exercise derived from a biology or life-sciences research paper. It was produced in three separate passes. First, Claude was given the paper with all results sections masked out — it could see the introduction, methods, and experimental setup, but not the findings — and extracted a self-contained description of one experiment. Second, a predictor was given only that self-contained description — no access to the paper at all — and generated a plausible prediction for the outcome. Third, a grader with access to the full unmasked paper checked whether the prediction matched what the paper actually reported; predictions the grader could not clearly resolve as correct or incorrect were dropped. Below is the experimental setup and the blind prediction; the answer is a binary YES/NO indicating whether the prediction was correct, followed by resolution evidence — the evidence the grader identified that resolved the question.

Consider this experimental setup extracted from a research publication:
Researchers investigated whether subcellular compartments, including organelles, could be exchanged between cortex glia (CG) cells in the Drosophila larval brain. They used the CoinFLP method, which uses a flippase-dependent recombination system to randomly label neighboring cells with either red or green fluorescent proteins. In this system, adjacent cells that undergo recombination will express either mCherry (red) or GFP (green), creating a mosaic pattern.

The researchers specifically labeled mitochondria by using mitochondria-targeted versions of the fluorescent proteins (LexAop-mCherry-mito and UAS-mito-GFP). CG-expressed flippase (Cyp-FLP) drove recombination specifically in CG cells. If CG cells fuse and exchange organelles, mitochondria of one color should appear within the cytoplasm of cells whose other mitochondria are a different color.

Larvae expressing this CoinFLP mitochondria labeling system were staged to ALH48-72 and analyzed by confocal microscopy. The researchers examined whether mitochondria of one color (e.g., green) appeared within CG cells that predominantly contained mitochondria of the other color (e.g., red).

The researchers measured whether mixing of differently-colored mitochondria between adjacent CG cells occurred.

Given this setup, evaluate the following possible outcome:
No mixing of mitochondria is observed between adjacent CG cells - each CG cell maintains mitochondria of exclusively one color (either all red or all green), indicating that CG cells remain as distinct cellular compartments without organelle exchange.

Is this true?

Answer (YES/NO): NO